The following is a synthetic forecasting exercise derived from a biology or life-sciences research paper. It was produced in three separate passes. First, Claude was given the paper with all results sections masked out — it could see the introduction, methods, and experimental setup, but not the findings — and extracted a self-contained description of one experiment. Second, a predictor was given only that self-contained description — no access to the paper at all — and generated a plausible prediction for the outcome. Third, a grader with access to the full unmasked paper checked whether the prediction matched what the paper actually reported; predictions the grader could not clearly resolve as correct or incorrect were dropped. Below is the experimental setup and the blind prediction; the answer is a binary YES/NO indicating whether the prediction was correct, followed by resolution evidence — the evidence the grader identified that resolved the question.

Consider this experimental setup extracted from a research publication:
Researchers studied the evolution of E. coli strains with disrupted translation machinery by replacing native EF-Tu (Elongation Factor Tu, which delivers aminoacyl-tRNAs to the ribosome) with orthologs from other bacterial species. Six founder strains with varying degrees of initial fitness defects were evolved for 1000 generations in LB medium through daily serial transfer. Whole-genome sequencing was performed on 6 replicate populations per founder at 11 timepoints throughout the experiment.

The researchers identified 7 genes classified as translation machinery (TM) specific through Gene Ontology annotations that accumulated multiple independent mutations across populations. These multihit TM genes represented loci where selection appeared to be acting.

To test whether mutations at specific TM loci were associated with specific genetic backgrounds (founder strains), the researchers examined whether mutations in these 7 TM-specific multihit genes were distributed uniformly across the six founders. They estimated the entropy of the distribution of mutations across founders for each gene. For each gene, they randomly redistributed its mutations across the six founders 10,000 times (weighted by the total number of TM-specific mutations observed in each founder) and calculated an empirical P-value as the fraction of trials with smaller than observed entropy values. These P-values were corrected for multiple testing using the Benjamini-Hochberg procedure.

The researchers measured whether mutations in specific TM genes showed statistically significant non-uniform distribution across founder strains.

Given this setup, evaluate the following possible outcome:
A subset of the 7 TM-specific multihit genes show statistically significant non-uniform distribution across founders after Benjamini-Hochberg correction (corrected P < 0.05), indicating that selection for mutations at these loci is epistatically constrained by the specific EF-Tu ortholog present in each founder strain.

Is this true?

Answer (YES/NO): YES